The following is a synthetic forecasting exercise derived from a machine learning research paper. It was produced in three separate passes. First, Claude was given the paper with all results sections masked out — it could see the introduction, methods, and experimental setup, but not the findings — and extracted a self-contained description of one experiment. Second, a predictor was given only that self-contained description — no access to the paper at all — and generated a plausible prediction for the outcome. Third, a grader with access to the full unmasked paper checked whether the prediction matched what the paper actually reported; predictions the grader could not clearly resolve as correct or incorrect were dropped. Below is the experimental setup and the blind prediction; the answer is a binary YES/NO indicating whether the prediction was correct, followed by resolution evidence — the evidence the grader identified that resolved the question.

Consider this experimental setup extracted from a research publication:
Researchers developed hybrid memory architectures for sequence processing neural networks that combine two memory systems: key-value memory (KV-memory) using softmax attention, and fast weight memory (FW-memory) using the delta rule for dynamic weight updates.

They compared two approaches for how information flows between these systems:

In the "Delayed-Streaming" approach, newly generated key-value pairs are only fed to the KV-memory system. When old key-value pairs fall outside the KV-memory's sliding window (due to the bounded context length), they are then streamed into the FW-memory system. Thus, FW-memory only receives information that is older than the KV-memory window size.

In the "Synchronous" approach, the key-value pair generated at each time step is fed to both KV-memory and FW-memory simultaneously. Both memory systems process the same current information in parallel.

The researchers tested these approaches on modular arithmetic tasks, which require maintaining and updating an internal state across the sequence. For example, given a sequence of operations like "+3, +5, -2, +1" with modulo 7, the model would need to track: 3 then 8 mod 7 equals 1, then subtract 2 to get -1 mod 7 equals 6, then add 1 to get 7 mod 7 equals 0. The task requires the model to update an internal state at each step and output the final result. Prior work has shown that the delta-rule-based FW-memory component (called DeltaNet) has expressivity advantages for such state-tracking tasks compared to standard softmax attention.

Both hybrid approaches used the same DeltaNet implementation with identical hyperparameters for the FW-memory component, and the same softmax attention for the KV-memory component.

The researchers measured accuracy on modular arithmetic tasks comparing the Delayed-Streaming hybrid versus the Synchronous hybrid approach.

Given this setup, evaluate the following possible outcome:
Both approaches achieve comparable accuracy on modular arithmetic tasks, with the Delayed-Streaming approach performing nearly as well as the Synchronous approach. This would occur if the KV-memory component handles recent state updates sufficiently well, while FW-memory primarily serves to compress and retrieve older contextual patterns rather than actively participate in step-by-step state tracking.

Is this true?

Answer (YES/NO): NO